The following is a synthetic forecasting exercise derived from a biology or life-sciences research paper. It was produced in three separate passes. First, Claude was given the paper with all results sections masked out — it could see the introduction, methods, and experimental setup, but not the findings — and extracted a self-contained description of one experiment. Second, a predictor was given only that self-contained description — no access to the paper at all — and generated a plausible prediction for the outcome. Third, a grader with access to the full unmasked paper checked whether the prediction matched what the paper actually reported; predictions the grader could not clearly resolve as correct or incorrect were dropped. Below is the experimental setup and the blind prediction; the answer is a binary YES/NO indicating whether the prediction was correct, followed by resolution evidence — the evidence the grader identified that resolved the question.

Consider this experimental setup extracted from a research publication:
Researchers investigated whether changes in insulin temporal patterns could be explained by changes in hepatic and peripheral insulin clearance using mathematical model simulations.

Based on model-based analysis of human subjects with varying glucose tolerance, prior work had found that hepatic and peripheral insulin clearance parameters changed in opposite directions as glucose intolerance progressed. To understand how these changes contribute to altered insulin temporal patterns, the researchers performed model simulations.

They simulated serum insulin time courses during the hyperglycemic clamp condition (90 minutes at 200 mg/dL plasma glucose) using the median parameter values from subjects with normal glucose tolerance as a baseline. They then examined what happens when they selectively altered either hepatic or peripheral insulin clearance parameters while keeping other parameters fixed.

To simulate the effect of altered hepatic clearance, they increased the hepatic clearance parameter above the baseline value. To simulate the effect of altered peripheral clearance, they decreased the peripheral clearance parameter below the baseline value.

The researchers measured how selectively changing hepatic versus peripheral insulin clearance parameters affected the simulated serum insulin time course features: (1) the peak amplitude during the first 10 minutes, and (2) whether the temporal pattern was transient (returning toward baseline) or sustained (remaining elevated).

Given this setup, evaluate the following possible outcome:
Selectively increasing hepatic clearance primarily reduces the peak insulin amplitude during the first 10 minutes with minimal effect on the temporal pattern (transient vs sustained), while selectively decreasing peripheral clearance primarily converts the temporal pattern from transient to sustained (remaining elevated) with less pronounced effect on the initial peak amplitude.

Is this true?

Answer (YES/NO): YES